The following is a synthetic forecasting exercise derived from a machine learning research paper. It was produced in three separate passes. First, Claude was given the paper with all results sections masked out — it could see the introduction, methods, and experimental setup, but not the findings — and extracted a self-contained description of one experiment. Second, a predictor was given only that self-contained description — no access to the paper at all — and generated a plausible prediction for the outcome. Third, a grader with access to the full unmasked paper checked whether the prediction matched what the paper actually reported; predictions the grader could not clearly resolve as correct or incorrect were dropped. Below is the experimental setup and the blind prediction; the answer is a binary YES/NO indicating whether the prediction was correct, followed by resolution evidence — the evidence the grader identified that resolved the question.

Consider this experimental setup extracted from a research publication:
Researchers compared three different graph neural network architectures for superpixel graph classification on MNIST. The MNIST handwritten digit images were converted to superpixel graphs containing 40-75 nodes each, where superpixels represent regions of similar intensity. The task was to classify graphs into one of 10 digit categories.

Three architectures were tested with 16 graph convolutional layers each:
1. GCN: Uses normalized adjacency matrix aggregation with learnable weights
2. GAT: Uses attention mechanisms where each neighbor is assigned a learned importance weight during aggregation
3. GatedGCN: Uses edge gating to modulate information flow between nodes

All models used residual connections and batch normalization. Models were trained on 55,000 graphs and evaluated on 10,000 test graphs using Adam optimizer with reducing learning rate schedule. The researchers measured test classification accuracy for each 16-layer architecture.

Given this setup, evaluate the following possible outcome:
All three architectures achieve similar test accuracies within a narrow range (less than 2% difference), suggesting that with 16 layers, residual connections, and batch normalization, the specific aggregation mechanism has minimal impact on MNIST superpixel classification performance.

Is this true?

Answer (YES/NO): NO